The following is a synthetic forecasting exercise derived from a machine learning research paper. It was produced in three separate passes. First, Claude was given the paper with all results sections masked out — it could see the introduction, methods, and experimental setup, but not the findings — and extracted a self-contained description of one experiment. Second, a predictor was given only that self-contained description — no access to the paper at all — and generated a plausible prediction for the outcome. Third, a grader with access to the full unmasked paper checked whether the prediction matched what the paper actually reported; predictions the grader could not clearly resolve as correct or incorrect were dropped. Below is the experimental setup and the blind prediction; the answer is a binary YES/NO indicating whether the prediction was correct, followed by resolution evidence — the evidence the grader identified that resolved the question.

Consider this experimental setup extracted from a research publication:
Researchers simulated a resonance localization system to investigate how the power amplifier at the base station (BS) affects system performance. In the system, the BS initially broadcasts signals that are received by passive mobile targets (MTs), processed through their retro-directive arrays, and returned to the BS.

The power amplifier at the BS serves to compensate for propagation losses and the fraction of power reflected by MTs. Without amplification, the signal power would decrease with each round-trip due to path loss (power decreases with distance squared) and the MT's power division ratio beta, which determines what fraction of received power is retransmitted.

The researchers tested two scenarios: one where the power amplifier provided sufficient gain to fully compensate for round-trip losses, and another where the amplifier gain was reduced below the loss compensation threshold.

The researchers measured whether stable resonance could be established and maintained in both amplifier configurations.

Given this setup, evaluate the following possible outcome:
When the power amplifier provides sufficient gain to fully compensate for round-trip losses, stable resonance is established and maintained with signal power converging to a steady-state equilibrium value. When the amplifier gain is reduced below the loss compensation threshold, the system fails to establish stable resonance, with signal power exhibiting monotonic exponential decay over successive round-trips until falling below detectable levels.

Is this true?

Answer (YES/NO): YES